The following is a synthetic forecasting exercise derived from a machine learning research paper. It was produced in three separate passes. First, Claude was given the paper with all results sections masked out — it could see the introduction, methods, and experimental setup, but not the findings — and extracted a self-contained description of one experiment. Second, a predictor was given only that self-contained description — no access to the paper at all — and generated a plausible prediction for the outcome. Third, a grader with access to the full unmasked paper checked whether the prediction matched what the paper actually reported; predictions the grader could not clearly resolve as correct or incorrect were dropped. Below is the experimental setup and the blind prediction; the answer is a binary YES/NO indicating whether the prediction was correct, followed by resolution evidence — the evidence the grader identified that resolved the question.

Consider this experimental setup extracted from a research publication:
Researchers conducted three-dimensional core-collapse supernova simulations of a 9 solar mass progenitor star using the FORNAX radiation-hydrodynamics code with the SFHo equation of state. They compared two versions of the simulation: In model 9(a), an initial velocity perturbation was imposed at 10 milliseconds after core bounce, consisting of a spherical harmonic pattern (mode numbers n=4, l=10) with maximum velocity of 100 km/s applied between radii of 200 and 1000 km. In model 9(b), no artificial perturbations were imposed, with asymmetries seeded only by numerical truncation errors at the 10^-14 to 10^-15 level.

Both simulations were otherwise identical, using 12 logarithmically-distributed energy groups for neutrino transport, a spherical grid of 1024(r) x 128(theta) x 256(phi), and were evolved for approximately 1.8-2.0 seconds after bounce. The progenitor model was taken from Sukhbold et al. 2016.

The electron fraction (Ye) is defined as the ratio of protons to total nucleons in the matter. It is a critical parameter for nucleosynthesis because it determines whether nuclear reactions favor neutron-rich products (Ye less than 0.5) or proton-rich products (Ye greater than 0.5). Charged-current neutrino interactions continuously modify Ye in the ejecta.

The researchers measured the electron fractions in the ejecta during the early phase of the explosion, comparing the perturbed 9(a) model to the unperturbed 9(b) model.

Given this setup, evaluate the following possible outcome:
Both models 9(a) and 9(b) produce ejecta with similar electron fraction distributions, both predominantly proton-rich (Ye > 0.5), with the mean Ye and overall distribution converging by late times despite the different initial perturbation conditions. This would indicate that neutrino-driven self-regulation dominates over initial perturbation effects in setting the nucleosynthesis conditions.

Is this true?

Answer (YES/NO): NO